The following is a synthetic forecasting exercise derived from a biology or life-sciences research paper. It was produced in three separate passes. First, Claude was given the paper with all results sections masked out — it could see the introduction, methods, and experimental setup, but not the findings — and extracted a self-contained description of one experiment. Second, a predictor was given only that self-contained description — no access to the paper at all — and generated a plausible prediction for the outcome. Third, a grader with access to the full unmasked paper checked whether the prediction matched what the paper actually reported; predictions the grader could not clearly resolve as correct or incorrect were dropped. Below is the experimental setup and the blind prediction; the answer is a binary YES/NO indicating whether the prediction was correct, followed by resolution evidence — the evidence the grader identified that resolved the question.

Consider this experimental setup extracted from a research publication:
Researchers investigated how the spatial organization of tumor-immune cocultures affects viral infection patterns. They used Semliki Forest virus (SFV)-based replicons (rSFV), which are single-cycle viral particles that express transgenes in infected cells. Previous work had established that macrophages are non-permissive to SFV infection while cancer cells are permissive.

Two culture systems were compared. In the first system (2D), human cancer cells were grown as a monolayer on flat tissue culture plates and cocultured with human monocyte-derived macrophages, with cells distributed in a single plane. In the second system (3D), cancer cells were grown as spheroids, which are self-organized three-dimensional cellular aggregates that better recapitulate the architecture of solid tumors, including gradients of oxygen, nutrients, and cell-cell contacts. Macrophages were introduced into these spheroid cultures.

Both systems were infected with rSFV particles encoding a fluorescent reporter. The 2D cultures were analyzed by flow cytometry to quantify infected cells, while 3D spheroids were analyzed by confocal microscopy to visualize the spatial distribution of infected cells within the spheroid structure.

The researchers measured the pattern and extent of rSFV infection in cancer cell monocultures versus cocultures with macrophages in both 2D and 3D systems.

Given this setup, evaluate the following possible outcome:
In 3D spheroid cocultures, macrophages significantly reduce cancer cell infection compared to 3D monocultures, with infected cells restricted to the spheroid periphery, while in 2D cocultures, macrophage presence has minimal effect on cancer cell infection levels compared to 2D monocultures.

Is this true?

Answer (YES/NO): NO